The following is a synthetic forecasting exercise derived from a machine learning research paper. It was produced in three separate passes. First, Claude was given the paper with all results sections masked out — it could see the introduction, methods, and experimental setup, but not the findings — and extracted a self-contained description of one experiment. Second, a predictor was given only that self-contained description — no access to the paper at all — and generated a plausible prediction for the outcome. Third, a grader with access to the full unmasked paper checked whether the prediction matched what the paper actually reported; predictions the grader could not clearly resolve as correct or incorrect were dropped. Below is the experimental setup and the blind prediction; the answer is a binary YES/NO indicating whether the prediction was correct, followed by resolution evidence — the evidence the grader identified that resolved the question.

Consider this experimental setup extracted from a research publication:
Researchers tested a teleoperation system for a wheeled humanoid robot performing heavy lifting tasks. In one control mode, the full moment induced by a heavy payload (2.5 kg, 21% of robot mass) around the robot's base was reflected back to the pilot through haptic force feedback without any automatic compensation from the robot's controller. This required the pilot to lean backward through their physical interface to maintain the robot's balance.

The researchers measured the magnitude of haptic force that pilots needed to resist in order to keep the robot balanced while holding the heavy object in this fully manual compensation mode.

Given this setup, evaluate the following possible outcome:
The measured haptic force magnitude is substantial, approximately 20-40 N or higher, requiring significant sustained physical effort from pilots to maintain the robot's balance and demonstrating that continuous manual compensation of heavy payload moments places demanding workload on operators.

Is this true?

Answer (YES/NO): NO